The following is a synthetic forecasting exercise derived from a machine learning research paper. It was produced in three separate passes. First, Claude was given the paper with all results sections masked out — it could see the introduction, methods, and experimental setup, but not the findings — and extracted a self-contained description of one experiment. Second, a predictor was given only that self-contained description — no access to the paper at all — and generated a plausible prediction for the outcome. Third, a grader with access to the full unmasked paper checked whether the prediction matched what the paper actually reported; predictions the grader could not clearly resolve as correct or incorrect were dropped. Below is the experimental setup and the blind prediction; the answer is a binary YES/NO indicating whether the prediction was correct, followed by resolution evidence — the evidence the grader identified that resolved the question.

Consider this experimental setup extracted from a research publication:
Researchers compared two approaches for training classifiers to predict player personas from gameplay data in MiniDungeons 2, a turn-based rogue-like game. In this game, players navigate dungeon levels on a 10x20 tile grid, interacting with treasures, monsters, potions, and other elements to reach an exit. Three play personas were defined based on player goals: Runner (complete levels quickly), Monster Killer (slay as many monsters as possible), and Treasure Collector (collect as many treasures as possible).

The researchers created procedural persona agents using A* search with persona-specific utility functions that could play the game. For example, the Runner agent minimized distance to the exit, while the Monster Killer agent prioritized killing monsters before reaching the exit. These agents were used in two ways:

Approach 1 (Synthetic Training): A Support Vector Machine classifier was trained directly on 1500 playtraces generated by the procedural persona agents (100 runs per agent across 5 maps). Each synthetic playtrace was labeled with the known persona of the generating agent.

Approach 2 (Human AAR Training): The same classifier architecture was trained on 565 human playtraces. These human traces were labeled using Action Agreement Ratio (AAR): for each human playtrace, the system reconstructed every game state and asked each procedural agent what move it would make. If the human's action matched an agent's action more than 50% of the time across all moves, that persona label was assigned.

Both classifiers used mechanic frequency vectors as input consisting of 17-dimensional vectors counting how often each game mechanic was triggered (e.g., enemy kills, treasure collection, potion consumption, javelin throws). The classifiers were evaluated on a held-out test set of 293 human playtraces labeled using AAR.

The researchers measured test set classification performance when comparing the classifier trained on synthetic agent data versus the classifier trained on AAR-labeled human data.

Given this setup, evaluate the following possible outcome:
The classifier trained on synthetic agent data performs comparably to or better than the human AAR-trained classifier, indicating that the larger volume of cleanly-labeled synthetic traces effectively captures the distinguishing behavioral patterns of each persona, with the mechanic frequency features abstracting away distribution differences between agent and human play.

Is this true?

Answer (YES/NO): NO